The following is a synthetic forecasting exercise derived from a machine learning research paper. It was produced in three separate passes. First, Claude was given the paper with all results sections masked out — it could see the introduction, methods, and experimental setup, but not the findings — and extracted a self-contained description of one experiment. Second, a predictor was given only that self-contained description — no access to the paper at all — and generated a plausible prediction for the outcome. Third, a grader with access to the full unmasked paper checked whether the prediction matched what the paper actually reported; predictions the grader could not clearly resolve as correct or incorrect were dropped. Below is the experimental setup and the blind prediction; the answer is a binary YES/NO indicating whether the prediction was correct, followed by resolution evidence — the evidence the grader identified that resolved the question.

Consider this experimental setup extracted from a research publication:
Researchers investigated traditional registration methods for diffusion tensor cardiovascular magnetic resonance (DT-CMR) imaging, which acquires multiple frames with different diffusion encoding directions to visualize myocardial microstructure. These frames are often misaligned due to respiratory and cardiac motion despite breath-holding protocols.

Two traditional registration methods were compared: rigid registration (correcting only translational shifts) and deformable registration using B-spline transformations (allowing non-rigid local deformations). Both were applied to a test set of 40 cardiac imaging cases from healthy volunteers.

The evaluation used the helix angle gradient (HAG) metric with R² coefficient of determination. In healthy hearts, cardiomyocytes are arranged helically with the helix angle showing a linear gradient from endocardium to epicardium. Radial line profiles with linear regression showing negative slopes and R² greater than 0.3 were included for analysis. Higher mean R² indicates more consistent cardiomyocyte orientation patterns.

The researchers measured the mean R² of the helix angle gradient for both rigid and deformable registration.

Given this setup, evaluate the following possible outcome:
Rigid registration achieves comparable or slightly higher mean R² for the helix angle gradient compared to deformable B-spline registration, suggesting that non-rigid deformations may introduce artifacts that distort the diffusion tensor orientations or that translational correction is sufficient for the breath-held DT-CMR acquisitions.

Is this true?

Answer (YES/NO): NO